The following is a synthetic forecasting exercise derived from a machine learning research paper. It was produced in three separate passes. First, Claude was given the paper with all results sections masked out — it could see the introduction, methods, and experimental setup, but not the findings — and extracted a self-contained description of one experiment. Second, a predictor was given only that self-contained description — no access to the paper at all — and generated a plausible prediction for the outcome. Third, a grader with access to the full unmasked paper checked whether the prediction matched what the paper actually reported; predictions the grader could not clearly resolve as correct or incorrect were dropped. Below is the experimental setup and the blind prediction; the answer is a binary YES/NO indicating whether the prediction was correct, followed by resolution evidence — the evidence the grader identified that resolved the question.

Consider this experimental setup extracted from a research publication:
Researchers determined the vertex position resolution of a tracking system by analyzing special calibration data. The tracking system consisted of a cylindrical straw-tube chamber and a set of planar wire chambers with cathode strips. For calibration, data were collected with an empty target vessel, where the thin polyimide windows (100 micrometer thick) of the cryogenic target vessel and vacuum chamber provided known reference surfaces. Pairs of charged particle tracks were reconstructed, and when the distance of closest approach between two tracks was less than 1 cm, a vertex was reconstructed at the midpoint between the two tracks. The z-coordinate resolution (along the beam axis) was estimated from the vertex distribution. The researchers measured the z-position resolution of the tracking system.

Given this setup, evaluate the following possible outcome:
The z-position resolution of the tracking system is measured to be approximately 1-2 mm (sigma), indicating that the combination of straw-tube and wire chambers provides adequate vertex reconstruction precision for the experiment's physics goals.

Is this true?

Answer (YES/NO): NO